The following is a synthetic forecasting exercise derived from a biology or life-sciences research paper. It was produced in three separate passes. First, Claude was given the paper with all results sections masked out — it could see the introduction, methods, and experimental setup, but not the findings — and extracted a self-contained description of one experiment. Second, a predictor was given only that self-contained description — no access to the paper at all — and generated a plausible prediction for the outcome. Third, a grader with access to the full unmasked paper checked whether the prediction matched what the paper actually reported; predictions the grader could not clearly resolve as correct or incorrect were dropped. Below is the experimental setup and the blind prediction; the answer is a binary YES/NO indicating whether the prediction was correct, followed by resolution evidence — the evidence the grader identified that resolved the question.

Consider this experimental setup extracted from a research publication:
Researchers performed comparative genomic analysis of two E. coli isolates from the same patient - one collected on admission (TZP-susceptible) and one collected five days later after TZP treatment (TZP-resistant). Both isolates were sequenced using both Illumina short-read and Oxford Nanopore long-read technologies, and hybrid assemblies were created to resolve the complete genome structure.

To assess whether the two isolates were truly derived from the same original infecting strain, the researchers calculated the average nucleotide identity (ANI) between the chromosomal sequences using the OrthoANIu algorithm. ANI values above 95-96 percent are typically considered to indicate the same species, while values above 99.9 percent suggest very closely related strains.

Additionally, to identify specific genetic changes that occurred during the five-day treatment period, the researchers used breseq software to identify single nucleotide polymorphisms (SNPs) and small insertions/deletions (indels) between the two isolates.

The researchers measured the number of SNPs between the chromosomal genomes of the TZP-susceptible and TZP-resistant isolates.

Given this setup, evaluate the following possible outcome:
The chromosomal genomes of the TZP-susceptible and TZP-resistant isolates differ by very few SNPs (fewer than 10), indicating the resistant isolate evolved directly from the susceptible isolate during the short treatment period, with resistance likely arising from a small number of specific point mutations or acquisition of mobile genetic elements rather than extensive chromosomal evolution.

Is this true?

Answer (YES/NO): NO